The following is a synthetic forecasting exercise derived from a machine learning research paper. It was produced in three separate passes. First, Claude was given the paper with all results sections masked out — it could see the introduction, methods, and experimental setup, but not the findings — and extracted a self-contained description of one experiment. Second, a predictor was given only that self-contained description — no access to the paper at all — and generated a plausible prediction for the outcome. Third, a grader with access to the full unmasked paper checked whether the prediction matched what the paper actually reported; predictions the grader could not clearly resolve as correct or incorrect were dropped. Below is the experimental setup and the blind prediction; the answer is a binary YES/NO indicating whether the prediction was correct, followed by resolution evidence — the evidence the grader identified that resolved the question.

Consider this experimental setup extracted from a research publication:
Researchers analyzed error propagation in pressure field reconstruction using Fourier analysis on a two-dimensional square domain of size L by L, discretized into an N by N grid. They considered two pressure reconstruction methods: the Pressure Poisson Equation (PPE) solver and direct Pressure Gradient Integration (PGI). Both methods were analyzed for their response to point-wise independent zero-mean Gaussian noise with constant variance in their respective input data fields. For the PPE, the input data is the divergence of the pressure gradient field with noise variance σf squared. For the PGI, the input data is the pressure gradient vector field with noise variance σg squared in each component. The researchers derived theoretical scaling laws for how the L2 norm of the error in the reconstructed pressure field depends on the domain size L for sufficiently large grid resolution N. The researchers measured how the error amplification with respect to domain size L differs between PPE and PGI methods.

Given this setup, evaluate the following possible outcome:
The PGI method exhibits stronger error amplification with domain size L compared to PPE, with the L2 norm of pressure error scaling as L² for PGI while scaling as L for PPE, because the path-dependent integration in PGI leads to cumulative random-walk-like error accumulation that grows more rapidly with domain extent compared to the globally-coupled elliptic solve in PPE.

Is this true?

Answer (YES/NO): NO